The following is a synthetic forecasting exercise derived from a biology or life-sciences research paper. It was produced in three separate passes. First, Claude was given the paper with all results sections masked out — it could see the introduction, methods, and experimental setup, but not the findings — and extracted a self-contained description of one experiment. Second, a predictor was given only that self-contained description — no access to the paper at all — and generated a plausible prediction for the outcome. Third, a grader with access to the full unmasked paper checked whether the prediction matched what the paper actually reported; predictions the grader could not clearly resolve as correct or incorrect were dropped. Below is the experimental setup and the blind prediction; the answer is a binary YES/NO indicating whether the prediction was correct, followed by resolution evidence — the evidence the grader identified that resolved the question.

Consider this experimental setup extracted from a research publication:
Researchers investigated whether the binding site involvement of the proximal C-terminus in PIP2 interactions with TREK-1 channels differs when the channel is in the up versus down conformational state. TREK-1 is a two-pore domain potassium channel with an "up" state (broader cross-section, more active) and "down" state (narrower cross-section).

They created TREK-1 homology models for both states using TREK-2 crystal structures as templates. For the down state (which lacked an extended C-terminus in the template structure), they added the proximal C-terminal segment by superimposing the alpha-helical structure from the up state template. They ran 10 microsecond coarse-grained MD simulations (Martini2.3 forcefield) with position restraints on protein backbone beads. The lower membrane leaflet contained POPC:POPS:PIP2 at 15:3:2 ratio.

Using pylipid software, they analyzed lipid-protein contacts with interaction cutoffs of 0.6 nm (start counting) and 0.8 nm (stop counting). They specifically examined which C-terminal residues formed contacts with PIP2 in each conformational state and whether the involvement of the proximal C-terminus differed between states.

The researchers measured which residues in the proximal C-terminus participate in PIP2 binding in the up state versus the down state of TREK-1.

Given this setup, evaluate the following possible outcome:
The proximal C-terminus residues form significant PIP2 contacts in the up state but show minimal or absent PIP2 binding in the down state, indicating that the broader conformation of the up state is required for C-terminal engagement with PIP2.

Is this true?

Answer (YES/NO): NO